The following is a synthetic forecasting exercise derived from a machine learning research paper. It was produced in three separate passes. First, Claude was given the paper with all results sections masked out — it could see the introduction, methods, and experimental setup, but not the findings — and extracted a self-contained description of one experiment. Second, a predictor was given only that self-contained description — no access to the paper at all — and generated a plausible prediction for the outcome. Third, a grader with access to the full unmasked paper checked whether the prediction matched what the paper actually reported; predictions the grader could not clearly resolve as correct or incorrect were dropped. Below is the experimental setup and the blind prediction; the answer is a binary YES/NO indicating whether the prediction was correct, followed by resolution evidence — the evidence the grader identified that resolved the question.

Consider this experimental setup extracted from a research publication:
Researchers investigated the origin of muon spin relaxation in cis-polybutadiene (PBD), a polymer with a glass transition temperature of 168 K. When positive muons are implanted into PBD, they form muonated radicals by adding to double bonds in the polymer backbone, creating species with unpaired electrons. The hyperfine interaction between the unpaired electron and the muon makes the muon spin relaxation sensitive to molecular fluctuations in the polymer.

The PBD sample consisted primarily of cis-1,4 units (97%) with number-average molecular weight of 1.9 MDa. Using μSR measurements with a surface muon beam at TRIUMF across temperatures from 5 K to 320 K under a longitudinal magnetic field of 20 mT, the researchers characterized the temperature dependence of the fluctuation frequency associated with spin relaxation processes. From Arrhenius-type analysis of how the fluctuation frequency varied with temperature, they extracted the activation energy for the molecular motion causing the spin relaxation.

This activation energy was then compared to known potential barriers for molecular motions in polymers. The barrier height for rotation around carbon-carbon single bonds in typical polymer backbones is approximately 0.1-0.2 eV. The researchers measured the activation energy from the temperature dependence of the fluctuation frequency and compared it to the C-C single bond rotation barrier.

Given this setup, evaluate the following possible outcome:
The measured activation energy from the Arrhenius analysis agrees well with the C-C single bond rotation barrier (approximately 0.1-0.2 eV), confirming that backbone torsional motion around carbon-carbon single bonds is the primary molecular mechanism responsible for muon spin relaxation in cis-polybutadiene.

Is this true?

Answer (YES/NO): YES